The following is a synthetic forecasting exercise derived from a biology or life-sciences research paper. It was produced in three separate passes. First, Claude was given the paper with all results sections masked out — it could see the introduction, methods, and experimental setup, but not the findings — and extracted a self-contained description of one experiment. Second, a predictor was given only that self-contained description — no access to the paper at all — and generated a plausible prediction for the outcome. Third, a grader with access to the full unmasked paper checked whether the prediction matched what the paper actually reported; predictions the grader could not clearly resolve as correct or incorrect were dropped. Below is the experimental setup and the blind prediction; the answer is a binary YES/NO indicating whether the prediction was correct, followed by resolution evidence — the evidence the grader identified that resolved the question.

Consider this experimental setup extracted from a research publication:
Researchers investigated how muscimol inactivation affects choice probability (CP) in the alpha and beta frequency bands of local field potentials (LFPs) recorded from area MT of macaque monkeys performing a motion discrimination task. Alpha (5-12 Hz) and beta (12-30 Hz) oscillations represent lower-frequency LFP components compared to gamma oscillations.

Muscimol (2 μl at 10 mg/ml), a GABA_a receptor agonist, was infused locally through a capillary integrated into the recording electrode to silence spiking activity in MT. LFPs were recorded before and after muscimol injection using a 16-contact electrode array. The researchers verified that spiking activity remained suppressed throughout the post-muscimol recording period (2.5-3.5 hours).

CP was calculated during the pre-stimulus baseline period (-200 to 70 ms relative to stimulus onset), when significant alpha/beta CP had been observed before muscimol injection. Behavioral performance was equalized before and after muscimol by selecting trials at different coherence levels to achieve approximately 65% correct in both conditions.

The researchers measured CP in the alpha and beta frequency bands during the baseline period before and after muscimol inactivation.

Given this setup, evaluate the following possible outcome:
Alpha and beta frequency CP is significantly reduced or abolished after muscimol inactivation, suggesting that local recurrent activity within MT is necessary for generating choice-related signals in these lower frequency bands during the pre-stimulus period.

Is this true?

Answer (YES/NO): NO